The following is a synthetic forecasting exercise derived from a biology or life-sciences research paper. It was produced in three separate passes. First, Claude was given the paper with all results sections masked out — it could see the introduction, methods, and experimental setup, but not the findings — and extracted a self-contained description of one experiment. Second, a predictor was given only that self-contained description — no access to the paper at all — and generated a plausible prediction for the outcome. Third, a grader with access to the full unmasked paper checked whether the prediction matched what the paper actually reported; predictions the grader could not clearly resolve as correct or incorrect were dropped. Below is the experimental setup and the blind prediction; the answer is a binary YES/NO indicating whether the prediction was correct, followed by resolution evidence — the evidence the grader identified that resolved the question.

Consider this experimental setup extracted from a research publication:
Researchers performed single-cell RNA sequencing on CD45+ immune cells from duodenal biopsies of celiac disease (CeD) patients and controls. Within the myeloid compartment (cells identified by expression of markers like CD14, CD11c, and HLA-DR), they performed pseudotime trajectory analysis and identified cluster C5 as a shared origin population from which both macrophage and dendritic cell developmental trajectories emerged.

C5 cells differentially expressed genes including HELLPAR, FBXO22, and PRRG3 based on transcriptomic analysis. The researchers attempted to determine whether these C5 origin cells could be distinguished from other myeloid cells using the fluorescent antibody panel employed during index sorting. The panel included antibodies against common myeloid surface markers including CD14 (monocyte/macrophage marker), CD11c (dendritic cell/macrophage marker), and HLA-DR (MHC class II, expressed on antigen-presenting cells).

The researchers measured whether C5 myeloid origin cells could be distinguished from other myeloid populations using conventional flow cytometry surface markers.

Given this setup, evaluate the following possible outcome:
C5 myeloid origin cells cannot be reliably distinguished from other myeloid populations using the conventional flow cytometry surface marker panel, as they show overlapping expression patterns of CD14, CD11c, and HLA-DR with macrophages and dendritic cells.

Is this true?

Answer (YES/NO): YES